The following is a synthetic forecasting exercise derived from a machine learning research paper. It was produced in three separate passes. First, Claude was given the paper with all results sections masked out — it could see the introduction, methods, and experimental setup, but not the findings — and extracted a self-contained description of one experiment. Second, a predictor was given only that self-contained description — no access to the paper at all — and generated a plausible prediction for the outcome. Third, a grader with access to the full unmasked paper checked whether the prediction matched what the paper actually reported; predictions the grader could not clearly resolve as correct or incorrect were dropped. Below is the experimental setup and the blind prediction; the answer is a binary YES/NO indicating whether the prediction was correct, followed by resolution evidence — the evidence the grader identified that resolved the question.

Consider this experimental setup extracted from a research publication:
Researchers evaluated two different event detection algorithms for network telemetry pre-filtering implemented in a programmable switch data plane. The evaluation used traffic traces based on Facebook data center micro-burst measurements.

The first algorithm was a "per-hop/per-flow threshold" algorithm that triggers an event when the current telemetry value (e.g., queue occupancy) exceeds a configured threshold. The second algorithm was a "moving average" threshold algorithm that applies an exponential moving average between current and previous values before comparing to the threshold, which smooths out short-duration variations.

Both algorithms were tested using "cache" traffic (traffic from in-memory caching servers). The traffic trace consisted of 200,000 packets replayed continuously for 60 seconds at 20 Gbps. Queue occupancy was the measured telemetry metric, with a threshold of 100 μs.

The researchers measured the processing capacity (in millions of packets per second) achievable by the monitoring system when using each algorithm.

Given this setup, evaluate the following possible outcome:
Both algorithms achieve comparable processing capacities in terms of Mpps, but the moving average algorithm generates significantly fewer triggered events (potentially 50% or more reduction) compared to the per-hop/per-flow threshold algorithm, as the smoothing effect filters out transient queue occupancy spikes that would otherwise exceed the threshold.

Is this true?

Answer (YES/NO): NO